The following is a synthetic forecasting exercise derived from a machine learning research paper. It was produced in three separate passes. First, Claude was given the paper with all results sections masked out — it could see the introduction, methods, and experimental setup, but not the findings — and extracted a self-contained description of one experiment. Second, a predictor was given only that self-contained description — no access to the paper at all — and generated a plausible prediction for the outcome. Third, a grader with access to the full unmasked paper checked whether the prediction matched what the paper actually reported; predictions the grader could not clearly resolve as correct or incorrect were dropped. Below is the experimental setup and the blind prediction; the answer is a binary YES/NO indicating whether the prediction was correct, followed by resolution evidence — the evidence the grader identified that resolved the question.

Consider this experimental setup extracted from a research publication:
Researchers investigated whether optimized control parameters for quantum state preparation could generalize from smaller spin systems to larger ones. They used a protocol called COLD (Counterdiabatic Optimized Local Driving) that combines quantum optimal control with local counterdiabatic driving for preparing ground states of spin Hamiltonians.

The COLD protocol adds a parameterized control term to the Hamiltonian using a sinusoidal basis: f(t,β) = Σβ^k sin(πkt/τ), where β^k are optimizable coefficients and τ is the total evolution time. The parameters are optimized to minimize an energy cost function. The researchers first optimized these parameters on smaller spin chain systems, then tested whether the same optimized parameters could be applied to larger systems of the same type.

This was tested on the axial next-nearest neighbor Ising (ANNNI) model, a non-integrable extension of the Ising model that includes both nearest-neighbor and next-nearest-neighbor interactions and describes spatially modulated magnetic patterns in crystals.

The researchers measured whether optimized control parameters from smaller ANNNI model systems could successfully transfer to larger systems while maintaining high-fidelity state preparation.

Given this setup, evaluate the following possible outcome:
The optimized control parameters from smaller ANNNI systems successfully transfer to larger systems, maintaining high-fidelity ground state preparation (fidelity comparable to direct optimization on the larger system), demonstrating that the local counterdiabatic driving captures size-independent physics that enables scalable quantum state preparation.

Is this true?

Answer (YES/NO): NO